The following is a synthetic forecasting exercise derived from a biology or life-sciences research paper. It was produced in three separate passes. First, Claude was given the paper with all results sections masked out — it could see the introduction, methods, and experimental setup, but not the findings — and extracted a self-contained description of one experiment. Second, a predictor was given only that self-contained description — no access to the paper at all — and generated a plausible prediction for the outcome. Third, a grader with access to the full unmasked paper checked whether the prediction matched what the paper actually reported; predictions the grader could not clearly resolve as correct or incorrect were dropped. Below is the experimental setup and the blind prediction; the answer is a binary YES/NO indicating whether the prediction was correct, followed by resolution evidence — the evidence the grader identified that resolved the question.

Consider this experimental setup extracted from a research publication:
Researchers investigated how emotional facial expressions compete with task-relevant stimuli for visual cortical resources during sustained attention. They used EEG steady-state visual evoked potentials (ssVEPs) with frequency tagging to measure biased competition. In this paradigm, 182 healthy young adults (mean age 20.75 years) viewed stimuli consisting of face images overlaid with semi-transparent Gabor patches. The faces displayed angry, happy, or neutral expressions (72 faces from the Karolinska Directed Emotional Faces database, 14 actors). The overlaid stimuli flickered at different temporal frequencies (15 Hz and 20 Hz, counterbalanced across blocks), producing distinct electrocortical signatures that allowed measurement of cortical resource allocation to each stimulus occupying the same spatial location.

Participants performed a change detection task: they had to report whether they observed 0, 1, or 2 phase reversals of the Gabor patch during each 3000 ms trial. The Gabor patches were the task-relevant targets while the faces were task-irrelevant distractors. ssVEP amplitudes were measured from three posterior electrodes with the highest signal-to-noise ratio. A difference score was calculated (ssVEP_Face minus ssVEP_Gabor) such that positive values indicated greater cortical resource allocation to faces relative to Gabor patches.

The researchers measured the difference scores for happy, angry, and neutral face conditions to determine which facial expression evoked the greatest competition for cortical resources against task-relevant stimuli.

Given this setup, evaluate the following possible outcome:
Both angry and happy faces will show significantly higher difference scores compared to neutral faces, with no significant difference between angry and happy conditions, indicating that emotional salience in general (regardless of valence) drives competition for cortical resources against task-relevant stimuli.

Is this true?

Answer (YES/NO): NO